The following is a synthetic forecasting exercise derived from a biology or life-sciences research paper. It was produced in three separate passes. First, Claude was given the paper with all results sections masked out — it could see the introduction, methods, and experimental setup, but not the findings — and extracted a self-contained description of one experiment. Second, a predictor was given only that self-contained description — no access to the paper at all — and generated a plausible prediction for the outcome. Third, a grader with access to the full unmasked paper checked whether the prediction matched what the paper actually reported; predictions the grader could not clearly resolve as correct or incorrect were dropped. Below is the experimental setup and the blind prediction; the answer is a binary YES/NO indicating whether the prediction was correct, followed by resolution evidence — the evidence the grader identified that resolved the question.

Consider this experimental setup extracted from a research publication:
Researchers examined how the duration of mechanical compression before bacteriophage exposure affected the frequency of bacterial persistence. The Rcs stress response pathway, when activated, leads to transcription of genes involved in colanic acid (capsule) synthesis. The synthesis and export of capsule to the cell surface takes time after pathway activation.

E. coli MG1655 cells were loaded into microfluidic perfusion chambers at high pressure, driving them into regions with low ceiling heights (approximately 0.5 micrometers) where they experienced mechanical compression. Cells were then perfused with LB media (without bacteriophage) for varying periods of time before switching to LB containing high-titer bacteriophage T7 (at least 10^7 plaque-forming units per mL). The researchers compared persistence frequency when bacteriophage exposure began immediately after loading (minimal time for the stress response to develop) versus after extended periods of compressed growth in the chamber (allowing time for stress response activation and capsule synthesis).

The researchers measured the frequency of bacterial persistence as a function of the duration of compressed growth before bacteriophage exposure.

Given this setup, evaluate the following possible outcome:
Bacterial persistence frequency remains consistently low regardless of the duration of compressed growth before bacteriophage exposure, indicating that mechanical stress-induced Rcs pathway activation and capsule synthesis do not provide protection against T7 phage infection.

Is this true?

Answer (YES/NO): NO